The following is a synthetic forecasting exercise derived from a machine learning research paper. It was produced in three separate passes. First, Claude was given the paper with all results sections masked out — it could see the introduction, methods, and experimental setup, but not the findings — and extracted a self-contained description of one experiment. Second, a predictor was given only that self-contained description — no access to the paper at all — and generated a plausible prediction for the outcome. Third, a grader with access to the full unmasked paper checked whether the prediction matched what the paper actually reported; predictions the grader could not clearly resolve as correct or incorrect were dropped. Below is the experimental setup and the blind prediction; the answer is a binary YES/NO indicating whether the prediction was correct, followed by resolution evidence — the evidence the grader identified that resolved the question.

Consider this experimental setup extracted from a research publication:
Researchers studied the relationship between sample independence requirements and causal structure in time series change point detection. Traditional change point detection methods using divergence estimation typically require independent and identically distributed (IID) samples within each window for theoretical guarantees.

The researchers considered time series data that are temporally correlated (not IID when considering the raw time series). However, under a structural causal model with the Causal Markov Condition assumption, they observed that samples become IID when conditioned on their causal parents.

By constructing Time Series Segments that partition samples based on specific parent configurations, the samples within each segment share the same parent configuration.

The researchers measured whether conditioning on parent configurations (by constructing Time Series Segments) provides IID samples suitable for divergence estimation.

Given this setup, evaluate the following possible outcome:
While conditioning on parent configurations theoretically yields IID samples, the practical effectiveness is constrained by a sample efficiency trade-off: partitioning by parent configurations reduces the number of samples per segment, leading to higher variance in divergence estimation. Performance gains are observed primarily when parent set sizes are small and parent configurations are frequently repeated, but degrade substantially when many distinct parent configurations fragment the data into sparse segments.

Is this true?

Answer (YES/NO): YES